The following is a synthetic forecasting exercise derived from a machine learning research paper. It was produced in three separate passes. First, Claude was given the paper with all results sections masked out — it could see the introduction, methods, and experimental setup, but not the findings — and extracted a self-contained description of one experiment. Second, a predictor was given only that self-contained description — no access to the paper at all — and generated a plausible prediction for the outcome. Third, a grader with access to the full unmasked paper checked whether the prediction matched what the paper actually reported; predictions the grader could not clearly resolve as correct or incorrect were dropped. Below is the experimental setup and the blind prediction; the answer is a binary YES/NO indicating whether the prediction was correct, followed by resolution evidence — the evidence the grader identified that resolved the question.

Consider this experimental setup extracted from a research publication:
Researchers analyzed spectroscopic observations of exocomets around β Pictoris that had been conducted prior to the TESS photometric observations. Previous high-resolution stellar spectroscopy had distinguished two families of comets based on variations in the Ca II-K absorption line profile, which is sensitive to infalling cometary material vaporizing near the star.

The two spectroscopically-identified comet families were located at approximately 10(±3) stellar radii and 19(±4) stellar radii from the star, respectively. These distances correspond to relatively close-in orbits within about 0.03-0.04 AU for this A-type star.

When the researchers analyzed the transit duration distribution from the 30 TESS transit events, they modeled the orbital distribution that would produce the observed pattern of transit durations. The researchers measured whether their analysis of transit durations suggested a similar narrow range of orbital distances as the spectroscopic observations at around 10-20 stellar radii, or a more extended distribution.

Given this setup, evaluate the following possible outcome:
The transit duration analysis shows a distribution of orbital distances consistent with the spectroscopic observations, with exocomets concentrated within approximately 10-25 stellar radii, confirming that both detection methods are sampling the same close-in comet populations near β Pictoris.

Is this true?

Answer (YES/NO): NO